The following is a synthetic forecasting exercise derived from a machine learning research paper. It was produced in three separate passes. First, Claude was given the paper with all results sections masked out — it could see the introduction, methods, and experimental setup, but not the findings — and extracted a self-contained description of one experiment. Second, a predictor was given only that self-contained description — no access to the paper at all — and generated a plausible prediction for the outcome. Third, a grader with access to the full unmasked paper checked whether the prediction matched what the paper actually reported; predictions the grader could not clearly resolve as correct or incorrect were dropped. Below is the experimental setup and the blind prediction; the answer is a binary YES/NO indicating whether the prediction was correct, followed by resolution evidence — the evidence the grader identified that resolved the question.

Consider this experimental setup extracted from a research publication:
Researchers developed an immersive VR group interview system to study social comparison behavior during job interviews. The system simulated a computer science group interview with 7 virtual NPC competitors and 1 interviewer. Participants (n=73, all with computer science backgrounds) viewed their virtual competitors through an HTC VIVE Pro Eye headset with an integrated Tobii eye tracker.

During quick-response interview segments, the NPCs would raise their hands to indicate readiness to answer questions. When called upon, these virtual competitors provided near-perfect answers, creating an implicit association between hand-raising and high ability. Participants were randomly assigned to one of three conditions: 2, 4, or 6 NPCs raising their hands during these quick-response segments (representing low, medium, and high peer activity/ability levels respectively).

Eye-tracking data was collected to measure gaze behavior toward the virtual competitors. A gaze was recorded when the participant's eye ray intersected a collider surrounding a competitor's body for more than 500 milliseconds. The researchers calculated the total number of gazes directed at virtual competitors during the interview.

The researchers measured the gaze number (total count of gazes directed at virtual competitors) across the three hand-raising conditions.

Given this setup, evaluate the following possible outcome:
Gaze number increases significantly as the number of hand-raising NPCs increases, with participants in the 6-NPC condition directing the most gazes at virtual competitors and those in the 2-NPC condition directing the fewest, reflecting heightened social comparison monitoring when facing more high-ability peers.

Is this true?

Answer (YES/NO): NO